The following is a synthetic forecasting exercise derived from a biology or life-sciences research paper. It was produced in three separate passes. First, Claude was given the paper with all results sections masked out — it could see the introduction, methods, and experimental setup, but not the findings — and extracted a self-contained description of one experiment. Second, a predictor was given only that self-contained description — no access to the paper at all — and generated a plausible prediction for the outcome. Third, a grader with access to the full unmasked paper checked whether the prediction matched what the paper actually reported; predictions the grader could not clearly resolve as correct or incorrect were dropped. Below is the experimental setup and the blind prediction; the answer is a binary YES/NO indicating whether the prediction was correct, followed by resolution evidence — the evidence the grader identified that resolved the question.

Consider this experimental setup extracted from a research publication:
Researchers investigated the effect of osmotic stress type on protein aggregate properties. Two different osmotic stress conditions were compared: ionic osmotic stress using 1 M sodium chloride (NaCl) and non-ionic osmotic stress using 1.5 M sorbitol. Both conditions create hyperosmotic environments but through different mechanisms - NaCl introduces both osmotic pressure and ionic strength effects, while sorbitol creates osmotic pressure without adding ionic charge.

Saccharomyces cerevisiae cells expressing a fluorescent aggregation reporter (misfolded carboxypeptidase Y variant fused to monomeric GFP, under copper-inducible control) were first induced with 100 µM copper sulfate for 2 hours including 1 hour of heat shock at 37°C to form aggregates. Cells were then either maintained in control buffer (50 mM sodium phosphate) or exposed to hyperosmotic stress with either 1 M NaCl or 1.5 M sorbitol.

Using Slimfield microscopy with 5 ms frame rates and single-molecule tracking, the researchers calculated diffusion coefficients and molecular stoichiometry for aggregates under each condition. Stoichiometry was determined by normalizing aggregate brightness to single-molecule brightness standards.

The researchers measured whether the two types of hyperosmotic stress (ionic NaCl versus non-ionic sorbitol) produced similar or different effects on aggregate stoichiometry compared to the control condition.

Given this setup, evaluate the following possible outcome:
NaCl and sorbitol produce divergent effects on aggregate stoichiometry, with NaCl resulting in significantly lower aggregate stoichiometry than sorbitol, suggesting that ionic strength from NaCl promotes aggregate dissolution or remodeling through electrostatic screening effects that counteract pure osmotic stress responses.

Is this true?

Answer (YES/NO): NO